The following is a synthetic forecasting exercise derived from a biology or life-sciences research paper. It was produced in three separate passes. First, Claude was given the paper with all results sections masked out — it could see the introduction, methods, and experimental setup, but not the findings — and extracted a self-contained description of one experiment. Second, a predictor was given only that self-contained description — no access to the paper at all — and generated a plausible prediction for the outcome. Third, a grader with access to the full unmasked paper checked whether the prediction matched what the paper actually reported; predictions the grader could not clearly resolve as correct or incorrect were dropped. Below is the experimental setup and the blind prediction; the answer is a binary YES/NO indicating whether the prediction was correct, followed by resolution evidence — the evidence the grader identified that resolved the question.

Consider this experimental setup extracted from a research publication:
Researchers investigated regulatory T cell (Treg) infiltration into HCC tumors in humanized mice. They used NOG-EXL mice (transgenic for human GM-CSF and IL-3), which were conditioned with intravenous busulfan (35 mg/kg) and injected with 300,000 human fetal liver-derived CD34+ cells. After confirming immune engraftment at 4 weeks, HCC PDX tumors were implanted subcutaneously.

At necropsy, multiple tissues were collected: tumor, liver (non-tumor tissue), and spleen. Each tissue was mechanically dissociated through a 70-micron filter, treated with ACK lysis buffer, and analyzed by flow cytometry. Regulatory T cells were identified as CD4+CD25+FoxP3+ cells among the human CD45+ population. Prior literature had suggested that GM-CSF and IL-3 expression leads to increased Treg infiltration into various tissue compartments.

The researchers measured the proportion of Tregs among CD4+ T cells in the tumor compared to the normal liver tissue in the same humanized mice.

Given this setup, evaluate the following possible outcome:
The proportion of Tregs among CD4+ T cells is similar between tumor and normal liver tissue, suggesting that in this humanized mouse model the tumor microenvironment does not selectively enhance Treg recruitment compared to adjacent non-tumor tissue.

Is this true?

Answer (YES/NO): NO